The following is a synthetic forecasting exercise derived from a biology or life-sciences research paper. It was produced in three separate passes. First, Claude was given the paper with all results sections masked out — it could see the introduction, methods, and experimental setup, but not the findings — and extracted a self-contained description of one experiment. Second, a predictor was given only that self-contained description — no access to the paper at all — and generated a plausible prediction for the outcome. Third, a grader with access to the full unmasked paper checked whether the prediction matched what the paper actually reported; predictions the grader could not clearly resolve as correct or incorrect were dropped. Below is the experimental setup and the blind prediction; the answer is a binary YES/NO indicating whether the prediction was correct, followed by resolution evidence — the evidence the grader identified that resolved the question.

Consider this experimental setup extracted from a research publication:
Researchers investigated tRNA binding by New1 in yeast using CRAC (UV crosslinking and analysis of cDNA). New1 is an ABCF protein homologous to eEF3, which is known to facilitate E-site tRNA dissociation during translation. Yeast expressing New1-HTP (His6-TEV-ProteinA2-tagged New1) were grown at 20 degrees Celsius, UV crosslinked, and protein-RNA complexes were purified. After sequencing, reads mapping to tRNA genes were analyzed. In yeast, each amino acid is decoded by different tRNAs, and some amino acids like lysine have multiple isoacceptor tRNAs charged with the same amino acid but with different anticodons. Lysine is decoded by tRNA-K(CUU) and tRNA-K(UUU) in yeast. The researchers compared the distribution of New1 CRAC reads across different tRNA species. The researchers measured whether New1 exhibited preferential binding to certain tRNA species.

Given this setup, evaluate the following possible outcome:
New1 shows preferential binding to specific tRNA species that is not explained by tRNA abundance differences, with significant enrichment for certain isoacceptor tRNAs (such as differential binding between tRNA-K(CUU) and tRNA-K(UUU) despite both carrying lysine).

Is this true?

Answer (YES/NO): NO